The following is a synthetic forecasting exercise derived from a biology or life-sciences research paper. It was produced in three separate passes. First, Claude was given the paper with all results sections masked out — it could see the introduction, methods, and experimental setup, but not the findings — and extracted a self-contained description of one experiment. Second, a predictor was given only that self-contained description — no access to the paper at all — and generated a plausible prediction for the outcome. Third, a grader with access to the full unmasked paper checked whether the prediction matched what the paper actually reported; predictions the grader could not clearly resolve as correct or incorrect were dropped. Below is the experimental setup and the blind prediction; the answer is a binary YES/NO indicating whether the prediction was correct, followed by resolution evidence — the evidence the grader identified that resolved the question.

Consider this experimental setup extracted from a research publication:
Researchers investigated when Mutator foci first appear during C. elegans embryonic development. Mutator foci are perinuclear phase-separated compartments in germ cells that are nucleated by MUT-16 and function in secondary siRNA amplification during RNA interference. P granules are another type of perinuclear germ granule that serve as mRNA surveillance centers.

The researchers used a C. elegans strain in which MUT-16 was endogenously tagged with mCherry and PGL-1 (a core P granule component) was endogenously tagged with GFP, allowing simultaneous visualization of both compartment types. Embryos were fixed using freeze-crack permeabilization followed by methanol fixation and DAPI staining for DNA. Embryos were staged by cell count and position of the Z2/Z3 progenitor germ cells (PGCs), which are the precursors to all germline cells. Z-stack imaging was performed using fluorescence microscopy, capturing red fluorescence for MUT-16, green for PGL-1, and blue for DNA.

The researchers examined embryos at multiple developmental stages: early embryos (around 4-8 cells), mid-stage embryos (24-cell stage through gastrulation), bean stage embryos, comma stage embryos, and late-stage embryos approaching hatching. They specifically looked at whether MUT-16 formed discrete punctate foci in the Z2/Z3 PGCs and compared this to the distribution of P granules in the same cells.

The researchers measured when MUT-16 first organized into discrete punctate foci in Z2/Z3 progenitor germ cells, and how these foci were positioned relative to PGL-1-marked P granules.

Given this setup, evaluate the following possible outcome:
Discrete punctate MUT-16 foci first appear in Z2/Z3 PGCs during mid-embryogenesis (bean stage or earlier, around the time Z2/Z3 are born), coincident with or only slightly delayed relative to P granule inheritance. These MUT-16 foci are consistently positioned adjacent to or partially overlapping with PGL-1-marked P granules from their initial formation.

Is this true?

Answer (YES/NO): YES